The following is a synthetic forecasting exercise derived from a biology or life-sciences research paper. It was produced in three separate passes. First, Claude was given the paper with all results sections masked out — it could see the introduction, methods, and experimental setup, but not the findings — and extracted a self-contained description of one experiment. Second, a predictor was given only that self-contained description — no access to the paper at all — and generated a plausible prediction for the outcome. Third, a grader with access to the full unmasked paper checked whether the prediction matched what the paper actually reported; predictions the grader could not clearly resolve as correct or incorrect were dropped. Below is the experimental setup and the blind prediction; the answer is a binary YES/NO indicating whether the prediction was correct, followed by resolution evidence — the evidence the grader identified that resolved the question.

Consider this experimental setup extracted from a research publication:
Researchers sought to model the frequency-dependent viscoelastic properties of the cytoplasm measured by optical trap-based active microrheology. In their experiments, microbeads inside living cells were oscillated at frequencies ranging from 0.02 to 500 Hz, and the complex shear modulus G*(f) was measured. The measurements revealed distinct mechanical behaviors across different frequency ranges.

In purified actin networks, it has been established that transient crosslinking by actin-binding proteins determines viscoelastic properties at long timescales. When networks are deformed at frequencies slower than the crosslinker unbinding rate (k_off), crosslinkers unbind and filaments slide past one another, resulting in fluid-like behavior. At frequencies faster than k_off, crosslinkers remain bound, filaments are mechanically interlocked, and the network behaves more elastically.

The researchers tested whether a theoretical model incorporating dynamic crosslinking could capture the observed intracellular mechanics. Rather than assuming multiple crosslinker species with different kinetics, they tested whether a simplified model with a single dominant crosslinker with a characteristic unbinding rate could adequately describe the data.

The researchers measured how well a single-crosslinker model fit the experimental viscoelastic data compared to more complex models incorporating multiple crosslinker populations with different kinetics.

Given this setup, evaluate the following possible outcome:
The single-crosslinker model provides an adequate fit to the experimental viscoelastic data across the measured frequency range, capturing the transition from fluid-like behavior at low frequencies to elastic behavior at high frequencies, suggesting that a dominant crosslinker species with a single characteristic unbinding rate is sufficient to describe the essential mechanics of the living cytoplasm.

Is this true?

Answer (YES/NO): YES